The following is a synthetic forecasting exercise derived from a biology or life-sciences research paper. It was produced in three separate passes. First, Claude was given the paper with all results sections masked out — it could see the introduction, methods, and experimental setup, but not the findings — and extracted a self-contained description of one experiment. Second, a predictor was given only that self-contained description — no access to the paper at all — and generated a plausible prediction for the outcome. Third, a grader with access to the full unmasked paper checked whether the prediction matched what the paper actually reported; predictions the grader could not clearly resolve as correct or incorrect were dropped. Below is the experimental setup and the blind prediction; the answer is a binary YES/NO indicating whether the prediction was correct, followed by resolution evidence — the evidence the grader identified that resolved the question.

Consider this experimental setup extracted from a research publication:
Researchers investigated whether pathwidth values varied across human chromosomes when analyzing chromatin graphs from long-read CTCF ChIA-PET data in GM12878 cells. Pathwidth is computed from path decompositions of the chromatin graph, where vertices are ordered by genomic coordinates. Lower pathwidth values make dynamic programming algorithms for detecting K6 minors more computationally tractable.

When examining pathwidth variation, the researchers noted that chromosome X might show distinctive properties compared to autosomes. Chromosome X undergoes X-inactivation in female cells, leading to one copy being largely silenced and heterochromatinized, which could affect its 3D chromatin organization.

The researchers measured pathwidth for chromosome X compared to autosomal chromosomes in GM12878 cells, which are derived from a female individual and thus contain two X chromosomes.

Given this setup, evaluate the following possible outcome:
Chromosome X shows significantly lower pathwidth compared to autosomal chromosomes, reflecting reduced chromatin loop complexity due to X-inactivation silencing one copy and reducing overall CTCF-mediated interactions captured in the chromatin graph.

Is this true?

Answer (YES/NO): NO